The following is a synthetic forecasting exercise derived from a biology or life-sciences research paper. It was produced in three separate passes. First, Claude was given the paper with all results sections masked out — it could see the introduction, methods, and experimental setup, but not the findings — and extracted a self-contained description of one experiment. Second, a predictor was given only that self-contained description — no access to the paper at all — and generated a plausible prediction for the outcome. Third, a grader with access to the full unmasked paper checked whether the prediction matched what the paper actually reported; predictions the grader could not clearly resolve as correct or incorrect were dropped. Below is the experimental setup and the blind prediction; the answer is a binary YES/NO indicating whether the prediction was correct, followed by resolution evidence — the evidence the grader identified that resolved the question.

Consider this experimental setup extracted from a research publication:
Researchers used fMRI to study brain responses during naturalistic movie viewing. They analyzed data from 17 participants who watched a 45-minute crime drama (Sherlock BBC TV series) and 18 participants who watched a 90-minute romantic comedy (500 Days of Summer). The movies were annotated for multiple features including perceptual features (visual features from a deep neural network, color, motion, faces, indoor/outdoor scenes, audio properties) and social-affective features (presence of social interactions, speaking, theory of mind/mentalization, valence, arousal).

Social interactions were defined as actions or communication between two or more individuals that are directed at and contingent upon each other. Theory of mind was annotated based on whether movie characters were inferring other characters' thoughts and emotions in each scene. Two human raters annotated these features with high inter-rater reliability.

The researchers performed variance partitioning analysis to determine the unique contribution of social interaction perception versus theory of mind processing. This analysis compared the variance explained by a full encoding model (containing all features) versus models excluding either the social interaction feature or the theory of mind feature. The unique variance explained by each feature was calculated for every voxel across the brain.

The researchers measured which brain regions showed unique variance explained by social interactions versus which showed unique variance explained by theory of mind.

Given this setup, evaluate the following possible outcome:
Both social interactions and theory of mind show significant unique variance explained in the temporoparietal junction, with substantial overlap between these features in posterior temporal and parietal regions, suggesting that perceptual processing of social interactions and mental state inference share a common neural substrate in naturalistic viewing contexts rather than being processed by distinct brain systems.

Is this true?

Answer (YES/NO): NO